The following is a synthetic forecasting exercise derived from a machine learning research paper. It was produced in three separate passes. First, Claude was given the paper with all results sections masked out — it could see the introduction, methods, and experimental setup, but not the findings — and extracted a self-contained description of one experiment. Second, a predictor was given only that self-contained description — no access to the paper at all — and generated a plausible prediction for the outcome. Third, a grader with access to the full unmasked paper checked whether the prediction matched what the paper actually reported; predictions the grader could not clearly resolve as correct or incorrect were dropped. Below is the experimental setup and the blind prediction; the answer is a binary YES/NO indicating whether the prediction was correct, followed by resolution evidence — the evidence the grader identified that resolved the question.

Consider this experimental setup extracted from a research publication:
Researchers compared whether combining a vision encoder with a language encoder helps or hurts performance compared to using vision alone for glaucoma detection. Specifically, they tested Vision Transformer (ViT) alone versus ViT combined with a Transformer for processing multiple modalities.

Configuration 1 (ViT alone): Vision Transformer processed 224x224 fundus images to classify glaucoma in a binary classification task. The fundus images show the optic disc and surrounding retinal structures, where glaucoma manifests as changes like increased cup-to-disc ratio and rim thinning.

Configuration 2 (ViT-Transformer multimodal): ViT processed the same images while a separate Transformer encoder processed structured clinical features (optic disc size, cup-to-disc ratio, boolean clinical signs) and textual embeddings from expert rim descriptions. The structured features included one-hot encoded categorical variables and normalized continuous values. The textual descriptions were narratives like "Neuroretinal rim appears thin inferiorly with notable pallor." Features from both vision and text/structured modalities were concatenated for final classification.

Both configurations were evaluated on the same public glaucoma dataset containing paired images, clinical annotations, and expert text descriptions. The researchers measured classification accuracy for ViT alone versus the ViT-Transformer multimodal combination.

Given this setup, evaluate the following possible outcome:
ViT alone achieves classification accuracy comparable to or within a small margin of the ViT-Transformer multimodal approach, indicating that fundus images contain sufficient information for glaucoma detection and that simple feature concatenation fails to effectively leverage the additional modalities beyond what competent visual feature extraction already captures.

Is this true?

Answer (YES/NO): NO